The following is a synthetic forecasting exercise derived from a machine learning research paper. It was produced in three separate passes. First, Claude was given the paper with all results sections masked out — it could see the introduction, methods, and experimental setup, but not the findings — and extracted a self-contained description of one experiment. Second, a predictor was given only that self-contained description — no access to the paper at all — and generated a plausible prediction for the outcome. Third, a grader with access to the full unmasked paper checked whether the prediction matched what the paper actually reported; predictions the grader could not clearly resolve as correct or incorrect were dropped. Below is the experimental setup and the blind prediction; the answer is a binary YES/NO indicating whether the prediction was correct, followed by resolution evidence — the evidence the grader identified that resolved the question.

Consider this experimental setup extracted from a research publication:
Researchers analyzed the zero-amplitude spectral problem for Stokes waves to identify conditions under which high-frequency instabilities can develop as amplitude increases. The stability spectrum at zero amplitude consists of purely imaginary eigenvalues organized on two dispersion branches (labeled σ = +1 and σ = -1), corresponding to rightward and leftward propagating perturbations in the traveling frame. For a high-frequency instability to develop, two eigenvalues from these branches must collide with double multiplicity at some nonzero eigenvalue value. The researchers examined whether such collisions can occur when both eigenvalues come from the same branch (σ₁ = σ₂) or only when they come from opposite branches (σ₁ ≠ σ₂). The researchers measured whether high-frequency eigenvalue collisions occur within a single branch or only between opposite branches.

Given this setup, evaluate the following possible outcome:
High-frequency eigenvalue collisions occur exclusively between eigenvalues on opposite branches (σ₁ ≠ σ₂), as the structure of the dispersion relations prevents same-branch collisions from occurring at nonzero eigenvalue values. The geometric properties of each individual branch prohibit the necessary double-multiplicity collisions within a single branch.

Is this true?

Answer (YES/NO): YES